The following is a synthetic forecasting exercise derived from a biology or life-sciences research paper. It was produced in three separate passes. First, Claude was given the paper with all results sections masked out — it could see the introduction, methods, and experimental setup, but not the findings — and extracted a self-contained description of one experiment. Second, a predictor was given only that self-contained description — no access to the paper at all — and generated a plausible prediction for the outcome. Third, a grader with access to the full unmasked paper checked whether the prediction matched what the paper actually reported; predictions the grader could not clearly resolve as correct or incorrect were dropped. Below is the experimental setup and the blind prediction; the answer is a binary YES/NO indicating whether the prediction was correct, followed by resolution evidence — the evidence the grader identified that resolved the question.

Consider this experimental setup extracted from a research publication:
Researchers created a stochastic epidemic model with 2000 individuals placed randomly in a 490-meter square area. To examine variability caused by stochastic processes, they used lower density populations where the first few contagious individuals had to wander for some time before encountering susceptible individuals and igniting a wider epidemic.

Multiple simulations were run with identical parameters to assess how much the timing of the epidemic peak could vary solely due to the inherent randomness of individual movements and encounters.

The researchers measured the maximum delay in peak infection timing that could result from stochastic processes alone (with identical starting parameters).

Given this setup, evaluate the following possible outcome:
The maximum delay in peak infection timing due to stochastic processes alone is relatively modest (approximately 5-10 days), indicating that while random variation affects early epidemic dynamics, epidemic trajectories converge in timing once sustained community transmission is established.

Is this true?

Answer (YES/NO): NO